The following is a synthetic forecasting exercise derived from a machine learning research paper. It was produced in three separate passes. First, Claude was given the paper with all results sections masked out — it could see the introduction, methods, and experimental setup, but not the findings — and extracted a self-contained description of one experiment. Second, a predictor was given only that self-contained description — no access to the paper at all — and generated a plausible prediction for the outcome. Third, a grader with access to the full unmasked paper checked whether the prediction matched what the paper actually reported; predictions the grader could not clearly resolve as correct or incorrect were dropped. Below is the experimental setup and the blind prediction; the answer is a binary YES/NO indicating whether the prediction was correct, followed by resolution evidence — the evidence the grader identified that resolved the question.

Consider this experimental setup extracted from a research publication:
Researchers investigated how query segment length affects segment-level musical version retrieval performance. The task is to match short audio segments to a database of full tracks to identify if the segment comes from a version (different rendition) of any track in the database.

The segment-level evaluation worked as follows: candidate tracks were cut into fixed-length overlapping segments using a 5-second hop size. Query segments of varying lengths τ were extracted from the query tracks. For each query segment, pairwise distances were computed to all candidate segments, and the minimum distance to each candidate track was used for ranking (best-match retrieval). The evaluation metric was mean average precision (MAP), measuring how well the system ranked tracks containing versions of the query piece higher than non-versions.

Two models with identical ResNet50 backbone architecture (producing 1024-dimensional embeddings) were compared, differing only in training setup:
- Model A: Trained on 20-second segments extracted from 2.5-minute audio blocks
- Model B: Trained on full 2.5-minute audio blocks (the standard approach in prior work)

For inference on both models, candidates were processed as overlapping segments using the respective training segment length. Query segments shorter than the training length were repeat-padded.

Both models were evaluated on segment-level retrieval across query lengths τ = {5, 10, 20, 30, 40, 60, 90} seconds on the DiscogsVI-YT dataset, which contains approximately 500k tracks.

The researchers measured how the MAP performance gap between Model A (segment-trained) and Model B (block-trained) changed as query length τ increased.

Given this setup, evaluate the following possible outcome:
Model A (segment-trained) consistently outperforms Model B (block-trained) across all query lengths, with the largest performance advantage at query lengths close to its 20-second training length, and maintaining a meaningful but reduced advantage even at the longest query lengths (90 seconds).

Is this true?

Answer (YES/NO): YES